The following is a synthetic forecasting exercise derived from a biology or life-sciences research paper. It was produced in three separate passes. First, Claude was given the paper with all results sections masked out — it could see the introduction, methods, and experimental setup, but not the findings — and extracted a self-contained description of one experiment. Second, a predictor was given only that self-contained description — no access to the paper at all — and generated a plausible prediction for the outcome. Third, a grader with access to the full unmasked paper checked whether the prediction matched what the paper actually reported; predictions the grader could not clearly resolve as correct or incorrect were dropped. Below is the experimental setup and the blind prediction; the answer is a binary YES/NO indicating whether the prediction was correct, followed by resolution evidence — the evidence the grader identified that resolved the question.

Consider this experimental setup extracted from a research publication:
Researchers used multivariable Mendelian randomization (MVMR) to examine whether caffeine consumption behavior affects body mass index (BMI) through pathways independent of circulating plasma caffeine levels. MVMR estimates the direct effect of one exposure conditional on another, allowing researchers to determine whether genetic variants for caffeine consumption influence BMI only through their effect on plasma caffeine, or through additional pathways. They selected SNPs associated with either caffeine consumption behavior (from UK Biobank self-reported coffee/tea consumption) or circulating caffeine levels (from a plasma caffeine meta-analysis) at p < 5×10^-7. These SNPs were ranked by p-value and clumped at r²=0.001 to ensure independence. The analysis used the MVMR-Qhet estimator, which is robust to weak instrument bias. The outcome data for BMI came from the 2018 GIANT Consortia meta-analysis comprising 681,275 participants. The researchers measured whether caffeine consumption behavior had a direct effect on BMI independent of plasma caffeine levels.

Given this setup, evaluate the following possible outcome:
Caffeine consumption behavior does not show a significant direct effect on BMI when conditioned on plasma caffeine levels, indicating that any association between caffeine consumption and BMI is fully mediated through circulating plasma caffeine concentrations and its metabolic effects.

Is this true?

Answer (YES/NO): NO